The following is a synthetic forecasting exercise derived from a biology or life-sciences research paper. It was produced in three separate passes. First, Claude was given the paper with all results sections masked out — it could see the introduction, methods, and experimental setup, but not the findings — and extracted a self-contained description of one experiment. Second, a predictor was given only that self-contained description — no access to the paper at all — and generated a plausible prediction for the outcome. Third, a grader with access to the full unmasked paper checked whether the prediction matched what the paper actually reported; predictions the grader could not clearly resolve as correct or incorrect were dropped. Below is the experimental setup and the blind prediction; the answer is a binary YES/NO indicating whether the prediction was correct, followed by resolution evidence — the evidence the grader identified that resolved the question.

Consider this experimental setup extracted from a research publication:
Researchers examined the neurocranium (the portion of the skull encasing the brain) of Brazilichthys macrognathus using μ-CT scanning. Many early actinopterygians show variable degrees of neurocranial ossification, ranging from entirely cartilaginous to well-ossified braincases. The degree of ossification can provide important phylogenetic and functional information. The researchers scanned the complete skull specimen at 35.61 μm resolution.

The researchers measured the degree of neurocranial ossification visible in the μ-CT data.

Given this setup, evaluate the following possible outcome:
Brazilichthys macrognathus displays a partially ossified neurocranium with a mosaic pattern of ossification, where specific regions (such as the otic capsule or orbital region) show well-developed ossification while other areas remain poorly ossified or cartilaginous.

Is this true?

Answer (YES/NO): NO